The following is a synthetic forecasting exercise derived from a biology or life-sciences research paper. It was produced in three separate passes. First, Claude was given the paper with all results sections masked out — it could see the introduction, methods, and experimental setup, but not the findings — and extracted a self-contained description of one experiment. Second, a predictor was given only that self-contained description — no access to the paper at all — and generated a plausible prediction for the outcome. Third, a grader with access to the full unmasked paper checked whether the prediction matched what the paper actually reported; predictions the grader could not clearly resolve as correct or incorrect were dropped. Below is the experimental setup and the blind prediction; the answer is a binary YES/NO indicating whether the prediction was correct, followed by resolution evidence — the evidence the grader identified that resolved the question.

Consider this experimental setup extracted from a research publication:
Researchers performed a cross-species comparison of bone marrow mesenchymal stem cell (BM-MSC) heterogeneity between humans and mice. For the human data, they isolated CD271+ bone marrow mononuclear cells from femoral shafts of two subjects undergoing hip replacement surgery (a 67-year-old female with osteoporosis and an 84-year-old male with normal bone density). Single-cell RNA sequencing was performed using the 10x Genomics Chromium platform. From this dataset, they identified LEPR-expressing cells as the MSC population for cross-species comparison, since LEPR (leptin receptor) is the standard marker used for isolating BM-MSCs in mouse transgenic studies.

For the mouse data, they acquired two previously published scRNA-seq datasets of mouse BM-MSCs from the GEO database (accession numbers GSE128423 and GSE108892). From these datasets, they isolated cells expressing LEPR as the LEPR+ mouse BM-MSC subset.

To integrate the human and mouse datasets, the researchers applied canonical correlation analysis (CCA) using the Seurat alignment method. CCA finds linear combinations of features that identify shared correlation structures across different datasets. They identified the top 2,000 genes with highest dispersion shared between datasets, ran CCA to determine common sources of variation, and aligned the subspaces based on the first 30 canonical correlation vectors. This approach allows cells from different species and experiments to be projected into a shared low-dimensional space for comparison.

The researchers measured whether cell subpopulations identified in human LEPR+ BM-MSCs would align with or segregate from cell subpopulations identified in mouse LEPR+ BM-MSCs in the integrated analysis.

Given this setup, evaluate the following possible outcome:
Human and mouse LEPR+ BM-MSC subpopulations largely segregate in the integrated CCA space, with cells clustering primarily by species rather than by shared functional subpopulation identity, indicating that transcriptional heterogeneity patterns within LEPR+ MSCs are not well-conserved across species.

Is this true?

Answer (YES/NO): YES